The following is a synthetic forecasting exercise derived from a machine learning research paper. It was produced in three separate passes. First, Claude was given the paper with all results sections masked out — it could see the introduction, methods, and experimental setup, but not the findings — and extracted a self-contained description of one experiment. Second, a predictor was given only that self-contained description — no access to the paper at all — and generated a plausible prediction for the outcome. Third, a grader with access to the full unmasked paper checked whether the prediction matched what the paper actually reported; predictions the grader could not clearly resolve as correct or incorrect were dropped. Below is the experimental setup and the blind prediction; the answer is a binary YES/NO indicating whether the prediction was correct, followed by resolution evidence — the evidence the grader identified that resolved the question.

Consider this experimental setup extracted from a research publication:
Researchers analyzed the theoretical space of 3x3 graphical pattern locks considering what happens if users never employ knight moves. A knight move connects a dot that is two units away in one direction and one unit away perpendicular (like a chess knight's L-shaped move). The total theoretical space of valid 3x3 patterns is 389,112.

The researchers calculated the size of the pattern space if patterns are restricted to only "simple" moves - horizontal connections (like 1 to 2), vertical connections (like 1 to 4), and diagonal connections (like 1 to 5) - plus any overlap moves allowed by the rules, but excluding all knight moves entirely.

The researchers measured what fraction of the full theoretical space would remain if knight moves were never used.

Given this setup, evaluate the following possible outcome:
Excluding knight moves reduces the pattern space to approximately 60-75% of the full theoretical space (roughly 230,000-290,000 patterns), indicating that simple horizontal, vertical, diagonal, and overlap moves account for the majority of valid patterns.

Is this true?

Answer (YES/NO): NO